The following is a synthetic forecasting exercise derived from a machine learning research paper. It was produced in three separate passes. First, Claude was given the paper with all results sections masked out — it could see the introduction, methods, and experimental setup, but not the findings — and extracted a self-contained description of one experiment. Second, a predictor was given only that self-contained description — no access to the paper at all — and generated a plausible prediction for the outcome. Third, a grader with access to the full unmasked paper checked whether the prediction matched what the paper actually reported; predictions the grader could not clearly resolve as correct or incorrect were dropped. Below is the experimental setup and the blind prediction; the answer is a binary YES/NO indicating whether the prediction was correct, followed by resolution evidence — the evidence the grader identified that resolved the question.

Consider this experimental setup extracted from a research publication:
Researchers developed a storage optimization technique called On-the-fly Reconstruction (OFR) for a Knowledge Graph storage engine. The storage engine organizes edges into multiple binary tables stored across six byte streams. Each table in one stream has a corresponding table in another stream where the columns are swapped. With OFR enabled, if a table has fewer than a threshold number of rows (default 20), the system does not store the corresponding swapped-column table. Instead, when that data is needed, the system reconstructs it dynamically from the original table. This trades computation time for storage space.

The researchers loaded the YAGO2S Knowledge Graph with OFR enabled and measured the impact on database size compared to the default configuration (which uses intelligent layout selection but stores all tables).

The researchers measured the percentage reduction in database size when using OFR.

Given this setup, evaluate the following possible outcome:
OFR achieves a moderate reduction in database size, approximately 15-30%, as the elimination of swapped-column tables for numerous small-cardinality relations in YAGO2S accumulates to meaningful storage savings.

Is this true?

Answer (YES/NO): NO